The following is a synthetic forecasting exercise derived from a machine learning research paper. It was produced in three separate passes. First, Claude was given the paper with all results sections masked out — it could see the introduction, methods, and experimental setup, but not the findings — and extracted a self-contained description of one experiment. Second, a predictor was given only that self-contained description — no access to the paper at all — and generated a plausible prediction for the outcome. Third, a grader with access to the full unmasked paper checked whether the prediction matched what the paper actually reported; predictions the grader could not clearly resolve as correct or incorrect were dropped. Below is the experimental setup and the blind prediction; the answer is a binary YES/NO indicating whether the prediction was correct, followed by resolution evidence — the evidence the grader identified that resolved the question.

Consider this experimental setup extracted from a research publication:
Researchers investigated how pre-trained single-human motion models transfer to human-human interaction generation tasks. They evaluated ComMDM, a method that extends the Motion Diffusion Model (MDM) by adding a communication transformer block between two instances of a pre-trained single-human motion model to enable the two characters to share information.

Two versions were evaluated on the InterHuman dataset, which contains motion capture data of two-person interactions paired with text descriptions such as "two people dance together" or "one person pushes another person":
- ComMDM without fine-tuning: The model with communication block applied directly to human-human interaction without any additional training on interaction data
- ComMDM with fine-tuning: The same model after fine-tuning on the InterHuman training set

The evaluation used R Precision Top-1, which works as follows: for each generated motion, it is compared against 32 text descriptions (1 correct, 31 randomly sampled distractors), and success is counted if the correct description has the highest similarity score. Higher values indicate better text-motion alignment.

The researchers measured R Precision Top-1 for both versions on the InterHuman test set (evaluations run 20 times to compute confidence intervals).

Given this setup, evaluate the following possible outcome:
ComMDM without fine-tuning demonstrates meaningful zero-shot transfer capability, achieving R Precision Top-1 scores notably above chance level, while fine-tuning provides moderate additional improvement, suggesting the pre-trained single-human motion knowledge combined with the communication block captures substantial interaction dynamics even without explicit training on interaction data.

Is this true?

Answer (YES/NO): NO